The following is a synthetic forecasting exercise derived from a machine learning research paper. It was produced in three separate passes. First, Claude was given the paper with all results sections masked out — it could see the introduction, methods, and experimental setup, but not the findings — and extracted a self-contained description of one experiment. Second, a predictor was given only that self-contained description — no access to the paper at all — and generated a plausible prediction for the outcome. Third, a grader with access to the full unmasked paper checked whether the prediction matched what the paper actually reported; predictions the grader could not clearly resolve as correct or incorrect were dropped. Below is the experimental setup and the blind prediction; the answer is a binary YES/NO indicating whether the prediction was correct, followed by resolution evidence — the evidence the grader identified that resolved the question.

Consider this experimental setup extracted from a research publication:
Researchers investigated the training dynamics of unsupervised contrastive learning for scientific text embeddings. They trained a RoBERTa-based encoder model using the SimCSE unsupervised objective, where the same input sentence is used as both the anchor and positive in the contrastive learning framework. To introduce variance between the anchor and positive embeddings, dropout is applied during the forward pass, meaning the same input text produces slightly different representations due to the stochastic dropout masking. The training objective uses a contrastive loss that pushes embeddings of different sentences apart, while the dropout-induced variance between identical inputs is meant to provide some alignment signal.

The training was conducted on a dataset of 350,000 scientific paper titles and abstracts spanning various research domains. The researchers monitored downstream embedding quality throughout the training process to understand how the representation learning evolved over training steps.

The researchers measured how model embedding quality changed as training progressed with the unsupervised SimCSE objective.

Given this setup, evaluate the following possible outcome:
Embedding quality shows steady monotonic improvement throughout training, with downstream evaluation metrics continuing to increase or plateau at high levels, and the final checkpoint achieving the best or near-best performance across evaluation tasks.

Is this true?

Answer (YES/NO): NO